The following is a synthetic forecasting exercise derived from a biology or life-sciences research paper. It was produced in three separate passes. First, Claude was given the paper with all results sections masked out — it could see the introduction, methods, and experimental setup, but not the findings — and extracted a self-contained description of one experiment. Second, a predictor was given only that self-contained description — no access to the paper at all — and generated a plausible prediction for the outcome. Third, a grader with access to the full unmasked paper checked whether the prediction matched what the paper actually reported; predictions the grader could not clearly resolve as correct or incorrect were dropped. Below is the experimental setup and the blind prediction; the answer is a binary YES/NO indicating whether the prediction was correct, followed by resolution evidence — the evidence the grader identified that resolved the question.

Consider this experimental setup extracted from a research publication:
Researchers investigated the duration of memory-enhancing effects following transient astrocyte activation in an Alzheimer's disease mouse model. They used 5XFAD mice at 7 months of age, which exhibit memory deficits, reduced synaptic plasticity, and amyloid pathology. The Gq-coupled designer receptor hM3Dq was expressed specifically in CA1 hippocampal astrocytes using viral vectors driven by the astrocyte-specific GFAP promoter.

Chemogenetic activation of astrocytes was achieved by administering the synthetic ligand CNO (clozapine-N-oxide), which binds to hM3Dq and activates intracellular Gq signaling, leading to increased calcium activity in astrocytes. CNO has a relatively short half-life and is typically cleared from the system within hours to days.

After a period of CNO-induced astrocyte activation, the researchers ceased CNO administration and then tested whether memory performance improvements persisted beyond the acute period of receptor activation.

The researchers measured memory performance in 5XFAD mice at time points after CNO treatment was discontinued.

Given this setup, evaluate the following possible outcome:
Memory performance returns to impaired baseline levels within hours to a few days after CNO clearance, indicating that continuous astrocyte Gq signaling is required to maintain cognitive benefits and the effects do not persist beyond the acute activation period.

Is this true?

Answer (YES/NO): NO